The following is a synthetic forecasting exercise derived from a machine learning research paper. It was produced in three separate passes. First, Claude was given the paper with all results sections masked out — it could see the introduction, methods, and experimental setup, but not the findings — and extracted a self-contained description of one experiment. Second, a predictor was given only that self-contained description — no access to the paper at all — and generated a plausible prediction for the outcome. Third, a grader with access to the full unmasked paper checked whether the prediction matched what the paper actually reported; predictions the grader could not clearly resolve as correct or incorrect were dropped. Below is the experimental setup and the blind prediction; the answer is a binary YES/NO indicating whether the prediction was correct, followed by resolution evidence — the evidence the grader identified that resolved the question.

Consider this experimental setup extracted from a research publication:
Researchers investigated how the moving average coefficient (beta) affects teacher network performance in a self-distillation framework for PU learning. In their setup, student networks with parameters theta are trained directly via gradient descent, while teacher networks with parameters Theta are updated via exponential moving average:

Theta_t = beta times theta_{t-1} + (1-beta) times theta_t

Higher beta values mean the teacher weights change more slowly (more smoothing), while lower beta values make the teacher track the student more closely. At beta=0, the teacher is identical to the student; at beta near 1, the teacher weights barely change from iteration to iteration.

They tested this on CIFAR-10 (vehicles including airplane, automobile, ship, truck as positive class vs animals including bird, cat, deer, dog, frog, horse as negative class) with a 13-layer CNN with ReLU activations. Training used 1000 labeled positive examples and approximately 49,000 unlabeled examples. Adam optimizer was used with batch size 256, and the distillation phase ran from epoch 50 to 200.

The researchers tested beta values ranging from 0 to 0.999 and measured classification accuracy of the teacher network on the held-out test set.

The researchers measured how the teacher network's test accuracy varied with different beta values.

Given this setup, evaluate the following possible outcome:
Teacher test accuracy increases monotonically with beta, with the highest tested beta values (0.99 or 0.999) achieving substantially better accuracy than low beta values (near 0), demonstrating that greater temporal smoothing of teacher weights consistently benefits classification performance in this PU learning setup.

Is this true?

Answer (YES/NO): NO